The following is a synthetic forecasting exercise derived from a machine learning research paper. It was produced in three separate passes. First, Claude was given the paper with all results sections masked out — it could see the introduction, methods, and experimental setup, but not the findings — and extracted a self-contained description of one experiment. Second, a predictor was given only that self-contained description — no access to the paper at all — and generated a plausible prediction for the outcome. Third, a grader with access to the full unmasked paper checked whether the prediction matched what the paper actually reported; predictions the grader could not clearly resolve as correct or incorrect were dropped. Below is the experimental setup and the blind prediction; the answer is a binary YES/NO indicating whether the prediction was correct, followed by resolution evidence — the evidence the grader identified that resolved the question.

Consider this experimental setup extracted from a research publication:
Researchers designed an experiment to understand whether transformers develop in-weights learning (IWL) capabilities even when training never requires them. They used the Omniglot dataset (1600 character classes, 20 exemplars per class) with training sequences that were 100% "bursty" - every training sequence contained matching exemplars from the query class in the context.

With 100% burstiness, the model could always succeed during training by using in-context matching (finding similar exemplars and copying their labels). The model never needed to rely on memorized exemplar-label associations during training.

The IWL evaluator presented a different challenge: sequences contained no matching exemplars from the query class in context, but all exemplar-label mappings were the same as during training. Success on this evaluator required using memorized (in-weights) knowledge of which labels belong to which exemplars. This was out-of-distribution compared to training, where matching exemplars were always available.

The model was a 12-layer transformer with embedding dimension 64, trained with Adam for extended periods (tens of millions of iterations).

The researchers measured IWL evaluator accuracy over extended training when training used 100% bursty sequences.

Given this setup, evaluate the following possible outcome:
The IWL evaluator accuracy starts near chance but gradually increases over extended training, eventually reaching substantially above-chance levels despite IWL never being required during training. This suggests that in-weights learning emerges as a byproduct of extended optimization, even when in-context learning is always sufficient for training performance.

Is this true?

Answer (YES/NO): YES